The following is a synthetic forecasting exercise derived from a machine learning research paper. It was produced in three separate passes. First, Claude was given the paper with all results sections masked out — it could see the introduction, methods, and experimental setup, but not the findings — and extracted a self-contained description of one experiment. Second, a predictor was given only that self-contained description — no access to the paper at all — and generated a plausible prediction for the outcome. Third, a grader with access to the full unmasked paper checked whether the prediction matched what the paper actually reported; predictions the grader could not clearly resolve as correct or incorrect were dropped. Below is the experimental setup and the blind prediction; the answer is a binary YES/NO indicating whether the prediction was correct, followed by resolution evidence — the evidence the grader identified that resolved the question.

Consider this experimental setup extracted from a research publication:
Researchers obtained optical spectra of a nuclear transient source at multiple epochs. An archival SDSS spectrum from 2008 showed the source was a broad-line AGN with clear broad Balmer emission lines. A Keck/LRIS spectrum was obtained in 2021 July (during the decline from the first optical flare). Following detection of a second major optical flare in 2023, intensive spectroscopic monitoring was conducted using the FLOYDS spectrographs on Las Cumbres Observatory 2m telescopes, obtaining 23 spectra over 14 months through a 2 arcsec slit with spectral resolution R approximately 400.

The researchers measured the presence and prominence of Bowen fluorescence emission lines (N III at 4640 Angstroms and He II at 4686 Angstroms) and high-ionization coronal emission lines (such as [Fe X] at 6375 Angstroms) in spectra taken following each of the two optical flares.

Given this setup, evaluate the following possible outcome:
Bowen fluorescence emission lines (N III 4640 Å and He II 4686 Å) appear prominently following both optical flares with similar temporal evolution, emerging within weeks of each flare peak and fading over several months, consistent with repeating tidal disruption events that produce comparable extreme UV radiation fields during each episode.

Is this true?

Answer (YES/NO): NO